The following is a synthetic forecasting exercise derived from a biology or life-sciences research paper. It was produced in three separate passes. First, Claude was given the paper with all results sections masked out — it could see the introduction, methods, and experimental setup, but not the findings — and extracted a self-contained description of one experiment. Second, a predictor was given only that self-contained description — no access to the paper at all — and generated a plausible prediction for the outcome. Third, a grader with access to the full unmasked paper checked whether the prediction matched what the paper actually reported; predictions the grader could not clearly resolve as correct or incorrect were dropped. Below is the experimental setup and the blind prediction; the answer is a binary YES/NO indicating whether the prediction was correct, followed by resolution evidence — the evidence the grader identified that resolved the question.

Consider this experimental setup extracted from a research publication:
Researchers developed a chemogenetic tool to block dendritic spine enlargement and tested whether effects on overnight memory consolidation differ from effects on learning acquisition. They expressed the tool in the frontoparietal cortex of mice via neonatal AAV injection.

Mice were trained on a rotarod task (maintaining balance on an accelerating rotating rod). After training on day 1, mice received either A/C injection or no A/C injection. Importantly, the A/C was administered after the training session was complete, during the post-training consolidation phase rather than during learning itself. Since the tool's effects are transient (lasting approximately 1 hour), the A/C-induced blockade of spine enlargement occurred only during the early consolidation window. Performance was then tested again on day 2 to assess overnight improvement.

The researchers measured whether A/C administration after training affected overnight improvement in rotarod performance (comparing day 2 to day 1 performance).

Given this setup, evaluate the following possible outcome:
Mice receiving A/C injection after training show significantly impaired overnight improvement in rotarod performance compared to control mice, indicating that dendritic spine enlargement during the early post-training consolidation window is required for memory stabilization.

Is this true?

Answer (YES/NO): NO